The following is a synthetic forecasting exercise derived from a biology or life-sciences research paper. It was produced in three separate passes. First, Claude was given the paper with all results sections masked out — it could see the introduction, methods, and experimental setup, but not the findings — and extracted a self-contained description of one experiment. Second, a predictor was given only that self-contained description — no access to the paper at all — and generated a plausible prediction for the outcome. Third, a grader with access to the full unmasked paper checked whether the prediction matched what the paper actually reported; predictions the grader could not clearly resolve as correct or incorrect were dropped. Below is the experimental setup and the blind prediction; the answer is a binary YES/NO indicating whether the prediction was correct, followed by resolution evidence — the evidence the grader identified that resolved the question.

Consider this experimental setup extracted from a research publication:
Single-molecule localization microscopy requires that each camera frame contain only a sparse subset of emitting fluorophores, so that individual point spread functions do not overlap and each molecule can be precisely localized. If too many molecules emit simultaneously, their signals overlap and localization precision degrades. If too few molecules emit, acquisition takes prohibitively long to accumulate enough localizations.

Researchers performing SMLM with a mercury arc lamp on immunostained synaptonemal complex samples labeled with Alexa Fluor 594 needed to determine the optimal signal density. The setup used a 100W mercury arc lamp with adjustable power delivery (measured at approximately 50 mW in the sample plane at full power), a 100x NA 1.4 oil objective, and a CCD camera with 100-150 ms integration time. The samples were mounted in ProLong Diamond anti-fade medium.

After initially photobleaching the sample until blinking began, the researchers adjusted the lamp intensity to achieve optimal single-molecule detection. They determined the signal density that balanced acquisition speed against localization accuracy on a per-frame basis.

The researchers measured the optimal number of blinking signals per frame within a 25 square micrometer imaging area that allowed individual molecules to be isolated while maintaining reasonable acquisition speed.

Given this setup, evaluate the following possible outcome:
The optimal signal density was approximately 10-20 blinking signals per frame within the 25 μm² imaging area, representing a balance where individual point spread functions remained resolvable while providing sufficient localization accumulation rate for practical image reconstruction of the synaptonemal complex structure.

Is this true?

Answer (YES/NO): YES